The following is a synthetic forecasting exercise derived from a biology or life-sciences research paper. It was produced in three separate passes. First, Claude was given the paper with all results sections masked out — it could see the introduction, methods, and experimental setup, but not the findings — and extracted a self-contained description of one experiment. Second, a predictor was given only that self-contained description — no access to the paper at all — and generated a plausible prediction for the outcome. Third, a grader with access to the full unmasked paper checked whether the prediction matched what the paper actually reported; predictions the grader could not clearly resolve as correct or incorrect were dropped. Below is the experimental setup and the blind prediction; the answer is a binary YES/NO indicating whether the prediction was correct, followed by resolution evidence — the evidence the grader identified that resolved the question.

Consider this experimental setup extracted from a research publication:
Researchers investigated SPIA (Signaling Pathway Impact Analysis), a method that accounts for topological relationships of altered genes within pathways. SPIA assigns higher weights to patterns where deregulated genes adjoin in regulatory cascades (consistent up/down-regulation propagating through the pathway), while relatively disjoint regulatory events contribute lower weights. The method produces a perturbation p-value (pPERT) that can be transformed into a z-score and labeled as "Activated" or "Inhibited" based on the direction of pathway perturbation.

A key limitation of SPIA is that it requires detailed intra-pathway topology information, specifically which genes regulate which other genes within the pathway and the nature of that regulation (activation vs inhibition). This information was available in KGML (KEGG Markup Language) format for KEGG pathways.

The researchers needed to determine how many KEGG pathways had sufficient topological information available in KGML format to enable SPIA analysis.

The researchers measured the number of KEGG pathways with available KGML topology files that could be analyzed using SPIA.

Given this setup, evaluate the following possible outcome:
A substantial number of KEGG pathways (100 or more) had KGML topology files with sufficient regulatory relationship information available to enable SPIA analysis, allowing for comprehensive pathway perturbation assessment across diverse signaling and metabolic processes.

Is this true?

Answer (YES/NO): YES